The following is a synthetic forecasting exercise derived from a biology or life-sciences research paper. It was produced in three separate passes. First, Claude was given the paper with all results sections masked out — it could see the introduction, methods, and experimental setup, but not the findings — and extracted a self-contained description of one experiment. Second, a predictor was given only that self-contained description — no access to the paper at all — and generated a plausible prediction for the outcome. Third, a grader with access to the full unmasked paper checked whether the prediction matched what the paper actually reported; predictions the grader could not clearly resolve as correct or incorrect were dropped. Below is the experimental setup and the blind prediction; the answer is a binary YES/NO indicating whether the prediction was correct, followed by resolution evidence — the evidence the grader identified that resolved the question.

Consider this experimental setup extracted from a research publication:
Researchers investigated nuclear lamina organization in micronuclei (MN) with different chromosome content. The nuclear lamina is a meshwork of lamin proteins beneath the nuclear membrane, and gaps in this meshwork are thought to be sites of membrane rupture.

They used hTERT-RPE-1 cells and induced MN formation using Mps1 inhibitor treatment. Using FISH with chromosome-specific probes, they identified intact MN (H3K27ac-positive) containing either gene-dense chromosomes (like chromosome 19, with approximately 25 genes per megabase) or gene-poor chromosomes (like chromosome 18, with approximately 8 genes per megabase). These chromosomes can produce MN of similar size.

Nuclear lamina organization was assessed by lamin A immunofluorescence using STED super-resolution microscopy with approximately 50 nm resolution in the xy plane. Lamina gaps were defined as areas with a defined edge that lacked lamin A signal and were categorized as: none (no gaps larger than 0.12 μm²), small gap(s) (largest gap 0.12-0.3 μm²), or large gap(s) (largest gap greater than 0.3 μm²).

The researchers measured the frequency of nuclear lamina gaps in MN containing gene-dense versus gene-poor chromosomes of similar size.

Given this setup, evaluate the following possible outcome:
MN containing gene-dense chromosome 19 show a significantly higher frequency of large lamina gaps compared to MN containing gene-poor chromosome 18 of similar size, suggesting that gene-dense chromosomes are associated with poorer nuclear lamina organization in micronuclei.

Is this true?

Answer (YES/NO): NO